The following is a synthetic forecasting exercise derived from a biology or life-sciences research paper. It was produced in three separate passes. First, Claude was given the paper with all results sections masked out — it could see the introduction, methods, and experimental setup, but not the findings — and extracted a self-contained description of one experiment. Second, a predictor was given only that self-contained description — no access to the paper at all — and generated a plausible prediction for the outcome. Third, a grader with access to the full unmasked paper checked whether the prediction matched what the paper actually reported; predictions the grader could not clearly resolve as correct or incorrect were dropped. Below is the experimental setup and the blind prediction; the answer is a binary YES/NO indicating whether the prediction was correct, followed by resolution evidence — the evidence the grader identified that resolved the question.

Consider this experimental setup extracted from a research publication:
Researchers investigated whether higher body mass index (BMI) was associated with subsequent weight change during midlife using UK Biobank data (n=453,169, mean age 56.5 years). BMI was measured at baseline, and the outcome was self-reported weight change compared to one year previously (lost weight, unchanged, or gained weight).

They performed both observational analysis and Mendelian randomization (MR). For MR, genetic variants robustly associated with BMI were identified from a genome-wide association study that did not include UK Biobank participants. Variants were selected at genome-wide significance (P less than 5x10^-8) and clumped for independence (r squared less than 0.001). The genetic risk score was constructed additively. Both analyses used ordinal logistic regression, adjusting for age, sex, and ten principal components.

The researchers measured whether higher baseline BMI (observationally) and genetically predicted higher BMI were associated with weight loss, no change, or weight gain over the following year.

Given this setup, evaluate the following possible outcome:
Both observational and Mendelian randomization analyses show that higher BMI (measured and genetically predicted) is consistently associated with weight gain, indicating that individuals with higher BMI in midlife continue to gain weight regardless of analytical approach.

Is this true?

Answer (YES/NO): YES